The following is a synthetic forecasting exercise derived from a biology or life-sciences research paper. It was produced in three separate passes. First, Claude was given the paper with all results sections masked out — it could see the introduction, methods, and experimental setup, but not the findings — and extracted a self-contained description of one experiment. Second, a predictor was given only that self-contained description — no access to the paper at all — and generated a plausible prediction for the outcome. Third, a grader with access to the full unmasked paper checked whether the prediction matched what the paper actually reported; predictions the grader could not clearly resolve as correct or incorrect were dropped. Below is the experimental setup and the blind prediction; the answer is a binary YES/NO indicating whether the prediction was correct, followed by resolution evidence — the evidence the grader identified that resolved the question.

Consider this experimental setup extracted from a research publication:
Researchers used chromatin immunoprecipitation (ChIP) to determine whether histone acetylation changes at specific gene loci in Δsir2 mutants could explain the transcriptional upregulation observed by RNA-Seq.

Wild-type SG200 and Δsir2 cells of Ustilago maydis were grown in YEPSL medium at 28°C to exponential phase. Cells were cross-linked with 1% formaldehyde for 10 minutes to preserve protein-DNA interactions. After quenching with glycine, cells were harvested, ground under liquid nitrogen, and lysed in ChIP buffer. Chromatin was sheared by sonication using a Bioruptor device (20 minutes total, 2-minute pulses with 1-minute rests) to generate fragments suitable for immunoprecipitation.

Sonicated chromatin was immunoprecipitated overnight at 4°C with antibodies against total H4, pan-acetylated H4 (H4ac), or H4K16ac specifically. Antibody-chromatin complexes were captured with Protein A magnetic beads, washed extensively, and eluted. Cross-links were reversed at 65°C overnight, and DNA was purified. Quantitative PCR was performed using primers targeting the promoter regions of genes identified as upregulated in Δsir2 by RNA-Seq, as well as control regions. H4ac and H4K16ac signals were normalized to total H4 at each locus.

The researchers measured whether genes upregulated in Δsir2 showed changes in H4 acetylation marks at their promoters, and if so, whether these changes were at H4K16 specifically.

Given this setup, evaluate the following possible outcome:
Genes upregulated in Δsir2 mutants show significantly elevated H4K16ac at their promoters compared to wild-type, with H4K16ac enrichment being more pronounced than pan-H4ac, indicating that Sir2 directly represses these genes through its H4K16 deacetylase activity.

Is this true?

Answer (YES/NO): NO